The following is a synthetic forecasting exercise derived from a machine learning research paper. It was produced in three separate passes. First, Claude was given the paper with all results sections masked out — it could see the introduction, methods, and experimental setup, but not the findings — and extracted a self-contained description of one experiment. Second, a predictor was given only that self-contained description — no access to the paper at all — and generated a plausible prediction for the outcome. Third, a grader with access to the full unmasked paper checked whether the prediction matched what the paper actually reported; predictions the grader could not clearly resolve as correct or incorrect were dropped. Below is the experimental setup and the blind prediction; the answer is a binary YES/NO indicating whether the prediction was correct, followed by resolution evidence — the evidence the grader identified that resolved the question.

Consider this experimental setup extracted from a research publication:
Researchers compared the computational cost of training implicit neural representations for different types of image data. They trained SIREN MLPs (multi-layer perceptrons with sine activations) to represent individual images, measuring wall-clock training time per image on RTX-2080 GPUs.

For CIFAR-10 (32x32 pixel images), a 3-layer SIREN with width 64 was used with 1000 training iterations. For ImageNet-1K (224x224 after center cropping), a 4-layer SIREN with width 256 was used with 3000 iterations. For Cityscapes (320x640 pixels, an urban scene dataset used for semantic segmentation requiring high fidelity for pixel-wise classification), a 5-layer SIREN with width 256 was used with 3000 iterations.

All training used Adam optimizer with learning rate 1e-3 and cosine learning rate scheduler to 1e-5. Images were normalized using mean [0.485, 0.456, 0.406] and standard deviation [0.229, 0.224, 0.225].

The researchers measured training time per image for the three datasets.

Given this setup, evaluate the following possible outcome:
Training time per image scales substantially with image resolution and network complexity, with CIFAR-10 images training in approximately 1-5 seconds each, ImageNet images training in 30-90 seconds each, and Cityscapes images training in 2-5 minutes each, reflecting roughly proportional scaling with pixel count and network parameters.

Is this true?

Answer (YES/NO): NO